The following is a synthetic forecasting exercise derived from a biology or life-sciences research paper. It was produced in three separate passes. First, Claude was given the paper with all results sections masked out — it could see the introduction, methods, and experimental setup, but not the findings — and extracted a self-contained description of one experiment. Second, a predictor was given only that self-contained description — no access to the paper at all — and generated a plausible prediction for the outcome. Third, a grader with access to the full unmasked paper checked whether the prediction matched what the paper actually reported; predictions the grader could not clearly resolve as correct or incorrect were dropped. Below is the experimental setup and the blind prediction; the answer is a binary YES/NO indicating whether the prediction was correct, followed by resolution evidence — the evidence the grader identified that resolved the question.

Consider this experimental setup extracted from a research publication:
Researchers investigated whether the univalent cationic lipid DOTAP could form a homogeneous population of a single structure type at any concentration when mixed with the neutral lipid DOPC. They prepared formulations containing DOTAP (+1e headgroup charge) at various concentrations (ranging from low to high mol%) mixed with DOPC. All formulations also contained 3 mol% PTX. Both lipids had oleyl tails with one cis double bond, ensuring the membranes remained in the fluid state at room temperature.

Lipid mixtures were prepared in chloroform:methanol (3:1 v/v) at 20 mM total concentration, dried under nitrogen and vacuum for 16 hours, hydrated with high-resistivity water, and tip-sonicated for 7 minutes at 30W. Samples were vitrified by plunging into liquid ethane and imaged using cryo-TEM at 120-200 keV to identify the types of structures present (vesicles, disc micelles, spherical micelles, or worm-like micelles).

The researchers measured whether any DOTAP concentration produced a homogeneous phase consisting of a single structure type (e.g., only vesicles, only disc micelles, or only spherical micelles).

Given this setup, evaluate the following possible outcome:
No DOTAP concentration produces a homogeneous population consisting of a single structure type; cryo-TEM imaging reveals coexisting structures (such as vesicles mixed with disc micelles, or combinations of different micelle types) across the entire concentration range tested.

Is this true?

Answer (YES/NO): YES